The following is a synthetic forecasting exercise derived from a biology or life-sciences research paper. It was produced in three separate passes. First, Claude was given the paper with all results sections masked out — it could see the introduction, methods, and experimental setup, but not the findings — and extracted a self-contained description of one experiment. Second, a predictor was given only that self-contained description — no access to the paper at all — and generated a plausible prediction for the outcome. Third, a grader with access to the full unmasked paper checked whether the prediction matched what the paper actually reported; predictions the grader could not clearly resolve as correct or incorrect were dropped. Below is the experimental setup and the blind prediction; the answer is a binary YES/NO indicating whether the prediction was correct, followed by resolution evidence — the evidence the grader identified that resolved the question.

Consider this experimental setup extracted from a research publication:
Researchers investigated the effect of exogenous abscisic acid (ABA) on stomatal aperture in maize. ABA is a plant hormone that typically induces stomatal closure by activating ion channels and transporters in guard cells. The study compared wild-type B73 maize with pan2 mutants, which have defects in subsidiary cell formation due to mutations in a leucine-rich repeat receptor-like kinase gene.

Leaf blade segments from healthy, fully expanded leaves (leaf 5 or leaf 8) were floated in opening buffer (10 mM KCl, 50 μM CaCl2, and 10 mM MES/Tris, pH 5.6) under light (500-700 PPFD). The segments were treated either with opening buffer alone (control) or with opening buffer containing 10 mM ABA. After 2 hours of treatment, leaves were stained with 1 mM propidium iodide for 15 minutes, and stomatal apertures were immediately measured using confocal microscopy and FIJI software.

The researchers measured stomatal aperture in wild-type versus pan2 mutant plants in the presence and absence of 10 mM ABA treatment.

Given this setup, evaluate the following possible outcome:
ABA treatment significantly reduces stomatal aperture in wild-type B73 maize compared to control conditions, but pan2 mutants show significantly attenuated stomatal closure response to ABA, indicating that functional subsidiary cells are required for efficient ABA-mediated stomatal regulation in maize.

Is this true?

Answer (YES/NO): NO